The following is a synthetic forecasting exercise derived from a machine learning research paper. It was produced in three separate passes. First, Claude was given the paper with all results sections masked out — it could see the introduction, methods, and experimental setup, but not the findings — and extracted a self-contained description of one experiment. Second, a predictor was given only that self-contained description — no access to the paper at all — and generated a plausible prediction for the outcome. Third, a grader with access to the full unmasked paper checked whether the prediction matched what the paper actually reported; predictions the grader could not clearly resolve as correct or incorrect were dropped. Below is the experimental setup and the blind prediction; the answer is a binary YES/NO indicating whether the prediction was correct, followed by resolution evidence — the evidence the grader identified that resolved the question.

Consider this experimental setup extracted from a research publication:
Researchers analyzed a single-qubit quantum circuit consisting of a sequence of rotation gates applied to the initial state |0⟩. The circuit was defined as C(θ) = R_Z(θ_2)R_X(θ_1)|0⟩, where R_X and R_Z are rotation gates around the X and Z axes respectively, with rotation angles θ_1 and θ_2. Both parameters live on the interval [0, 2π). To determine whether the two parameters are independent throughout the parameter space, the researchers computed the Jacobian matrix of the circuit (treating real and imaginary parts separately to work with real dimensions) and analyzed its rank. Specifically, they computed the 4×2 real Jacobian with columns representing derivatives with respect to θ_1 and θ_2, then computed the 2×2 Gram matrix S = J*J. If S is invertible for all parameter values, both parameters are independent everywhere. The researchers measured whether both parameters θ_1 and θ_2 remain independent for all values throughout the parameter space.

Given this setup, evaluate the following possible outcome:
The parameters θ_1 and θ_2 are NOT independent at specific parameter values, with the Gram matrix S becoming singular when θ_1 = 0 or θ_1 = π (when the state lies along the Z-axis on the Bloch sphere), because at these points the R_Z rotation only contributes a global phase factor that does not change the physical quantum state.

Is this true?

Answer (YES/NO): NO